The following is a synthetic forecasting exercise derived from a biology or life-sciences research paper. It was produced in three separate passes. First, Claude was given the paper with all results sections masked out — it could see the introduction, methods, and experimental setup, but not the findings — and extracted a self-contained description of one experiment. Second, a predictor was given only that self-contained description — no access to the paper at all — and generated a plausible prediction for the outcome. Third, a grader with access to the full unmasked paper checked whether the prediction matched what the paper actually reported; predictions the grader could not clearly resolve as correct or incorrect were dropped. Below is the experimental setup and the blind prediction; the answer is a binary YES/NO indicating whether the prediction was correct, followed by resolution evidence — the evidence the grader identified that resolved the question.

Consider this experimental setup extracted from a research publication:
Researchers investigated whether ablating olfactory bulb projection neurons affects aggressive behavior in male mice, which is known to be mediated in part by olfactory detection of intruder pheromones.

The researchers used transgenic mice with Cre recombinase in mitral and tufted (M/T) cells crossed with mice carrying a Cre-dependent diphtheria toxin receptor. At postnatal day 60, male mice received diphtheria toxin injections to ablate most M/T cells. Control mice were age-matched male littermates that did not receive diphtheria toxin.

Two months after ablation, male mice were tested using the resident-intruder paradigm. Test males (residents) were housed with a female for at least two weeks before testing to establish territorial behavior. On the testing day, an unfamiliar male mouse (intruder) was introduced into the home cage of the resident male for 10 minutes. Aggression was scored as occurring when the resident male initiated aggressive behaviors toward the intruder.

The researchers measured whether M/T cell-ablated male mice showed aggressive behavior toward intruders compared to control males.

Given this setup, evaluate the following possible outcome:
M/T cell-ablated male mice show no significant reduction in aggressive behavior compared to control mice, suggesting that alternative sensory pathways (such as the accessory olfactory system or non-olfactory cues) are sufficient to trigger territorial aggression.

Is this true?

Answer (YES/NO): NO